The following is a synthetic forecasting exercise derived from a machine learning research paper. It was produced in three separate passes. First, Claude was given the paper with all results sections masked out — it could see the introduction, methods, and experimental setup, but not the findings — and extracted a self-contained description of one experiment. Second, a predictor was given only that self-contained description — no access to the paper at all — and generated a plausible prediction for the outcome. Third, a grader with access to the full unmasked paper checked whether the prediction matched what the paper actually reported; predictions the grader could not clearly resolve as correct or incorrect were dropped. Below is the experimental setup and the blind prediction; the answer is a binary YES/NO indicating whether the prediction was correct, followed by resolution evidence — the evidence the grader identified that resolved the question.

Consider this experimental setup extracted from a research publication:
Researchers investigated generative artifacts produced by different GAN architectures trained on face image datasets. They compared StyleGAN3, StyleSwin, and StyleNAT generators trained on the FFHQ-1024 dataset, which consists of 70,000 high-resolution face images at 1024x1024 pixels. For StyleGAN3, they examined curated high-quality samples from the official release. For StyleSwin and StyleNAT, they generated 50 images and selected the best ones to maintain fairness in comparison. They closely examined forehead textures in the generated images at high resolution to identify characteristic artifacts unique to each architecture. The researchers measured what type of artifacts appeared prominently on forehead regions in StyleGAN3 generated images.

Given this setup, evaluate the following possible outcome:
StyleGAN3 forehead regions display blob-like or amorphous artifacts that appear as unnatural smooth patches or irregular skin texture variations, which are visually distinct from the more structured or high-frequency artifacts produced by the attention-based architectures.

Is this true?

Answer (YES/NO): NO